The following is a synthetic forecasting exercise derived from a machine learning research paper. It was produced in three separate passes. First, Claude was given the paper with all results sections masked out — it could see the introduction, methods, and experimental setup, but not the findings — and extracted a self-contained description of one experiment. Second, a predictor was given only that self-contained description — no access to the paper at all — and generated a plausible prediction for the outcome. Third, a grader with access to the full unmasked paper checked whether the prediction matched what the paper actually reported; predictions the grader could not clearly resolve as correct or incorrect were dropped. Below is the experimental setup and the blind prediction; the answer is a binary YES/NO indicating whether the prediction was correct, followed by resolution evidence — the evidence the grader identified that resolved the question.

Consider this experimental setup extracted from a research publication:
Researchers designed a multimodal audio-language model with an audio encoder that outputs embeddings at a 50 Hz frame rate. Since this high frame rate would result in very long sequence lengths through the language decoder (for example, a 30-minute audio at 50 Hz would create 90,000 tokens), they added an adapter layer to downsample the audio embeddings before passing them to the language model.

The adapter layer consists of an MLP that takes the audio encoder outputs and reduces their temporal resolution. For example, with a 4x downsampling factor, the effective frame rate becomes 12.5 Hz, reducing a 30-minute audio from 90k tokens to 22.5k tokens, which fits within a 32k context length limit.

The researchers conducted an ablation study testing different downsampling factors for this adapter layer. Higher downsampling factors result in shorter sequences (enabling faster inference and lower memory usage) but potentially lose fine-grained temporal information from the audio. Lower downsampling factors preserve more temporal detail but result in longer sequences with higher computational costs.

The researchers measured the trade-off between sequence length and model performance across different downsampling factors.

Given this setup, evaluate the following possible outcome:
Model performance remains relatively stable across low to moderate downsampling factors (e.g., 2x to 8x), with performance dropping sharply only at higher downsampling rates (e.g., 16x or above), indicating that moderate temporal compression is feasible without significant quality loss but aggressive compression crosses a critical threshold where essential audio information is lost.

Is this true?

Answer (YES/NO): NO